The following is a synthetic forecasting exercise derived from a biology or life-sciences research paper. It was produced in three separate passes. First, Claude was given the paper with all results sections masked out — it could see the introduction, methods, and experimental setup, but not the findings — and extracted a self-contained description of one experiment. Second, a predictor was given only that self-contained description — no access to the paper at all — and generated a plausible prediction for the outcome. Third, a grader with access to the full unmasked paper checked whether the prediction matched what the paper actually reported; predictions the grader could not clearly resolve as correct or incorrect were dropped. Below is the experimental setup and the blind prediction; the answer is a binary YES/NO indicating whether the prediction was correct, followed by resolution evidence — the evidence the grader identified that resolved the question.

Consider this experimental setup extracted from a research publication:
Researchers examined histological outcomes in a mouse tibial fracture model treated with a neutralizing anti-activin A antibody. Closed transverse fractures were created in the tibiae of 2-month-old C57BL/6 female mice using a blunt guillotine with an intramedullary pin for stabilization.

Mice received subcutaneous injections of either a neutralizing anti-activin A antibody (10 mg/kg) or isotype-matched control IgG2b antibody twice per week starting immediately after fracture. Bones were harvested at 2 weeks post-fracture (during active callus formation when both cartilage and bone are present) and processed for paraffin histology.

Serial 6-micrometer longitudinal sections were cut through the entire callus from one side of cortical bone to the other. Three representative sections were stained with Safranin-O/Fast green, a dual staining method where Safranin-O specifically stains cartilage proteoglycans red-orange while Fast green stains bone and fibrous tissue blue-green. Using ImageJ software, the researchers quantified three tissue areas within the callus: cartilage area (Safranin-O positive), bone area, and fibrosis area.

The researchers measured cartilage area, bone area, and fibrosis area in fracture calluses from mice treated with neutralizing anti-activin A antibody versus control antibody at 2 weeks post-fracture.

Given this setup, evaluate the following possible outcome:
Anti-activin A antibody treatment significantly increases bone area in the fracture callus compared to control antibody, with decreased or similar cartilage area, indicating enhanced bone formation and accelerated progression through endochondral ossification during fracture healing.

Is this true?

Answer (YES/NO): NO